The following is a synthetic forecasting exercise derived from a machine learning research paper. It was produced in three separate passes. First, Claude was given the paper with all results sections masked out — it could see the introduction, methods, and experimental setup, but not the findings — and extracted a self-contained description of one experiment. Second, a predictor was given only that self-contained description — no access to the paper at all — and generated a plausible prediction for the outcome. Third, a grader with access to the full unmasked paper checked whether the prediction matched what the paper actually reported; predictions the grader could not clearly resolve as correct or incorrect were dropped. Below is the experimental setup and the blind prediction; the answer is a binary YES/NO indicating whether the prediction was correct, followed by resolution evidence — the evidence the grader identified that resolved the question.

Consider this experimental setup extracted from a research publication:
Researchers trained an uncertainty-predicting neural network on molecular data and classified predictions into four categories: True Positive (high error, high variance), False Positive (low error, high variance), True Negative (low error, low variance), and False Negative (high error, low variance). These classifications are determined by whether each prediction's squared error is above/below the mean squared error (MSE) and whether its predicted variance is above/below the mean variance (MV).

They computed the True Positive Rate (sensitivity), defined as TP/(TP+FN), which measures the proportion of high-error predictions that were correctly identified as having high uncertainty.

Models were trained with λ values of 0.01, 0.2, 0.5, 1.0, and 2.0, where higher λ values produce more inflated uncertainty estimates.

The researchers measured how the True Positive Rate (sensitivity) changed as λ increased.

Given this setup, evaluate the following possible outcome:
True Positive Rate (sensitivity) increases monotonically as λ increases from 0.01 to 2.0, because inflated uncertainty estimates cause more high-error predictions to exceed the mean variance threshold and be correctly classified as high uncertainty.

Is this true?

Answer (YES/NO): NO